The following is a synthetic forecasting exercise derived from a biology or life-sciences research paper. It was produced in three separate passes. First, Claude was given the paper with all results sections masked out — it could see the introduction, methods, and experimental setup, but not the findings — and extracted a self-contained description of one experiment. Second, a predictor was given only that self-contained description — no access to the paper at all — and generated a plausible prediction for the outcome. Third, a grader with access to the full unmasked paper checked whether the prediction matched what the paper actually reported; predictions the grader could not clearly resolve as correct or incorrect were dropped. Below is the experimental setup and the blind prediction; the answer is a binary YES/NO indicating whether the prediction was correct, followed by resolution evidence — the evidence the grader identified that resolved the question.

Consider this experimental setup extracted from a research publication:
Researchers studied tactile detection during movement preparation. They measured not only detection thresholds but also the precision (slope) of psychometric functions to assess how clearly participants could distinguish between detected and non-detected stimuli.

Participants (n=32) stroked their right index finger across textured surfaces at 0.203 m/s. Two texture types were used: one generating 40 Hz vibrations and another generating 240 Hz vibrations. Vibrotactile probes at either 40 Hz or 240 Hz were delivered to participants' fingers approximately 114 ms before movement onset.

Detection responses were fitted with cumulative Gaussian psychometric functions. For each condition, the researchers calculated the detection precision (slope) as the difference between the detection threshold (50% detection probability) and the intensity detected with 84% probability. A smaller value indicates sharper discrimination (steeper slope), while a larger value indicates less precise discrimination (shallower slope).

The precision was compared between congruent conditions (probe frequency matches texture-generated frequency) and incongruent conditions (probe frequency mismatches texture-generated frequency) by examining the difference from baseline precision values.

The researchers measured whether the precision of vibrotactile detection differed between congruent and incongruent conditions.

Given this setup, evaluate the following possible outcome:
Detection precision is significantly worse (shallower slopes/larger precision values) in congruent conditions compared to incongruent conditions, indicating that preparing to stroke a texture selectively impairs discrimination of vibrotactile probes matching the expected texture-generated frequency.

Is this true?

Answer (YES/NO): NO